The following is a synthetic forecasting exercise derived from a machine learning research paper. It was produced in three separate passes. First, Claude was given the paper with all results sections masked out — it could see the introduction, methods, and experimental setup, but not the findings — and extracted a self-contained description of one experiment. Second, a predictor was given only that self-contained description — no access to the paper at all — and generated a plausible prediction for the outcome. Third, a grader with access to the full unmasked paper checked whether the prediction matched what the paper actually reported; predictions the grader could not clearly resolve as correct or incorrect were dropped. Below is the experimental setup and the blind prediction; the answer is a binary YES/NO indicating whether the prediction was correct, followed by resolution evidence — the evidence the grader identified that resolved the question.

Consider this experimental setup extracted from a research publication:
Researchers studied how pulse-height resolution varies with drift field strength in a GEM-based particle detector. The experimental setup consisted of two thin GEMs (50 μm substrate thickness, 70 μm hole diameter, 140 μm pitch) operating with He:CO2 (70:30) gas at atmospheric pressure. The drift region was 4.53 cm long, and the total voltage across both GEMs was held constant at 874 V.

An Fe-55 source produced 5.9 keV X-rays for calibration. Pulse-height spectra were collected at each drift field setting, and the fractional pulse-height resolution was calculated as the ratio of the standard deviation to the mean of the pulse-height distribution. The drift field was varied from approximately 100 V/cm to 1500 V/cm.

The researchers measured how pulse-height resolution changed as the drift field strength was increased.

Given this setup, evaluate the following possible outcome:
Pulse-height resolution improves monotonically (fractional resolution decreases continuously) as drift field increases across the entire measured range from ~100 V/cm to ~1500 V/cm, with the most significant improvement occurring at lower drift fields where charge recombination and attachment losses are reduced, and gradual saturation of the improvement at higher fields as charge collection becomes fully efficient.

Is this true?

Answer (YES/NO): YES